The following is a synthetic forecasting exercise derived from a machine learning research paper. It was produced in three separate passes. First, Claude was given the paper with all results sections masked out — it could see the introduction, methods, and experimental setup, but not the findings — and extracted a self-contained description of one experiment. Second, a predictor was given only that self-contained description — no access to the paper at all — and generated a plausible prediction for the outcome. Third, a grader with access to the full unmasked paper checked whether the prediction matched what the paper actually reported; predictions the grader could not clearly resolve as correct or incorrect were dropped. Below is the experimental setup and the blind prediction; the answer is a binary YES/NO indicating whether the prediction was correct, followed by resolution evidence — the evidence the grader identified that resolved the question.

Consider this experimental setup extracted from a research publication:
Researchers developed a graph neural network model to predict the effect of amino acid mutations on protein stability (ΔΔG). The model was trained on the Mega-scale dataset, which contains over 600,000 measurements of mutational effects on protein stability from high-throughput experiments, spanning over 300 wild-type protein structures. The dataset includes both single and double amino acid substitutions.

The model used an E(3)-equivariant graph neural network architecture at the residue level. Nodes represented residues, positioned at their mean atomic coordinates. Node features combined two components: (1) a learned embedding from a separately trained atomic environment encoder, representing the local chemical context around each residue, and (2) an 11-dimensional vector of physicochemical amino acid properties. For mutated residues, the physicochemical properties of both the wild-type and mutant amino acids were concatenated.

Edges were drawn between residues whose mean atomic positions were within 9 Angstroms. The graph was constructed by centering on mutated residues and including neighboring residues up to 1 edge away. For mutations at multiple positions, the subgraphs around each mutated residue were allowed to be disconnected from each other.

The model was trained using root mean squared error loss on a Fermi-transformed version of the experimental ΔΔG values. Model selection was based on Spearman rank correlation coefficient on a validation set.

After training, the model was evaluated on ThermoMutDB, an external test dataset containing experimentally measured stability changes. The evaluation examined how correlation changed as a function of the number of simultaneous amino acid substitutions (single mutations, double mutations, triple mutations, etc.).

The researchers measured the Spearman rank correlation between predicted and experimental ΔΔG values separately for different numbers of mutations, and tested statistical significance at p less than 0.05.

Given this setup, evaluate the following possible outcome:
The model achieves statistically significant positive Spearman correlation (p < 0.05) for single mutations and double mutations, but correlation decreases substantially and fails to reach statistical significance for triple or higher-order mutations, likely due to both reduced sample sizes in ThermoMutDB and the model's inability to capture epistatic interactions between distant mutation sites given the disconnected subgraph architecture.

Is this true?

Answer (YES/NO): NO